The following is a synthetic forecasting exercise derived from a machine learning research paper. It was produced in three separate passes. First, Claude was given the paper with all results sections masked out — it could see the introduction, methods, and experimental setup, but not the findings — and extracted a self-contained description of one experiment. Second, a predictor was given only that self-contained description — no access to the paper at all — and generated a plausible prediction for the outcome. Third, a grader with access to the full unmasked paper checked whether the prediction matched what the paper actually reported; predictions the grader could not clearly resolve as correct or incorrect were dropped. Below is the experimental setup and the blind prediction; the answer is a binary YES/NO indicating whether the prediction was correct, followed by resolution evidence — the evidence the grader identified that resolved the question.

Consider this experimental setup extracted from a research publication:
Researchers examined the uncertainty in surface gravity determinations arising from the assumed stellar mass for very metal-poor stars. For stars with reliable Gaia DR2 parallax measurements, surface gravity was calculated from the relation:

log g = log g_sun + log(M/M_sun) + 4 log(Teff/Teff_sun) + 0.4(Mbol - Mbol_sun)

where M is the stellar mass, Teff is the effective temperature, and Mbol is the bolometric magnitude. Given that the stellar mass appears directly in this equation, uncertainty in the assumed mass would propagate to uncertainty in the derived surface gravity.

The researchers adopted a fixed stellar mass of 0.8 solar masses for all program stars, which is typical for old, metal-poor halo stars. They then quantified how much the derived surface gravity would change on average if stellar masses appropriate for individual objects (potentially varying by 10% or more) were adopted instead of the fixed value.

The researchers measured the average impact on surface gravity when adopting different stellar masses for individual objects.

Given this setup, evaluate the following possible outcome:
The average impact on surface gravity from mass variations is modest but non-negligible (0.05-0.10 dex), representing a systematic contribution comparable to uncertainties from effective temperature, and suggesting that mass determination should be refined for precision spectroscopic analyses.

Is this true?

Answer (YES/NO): NO